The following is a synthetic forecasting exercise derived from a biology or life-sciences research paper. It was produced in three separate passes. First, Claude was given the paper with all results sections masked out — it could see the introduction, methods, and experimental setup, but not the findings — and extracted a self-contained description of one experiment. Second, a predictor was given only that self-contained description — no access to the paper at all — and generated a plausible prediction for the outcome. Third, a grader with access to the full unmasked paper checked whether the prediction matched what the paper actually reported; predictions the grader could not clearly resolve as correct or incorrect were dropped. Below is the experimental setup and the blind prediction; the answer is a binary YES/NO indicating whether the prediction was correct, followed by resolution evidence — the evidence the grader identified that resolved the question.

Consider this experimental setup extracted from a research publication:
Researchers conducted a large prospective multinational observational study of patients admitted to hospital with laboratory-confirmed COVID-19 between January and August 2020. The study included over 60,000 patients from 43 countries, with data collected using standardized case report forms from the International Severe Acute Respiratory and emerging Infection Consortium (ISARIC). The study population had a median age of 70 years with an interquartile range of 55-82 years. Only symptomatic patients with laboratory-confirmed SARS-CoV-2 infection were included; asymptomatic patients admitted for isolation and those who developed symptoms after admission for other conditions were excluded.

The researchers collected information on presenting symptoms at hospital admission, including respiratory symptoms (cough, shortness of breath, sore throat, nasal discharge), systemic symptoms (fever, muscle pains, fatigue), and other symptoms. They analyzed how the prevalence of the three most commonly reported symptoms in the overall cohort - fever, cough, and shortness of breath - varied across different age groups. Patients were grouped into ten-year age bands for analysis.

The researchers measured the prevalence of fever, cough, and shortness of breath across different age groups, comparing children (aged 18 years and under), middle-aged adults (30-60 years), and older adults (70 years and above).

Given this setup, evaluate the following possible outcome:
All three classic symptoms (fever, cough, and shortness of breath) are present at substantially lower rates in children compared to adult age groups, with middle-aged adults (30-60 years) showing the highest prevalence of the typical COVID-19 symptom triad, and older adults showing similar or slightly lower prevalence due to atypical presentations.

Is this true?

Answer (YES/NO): NO